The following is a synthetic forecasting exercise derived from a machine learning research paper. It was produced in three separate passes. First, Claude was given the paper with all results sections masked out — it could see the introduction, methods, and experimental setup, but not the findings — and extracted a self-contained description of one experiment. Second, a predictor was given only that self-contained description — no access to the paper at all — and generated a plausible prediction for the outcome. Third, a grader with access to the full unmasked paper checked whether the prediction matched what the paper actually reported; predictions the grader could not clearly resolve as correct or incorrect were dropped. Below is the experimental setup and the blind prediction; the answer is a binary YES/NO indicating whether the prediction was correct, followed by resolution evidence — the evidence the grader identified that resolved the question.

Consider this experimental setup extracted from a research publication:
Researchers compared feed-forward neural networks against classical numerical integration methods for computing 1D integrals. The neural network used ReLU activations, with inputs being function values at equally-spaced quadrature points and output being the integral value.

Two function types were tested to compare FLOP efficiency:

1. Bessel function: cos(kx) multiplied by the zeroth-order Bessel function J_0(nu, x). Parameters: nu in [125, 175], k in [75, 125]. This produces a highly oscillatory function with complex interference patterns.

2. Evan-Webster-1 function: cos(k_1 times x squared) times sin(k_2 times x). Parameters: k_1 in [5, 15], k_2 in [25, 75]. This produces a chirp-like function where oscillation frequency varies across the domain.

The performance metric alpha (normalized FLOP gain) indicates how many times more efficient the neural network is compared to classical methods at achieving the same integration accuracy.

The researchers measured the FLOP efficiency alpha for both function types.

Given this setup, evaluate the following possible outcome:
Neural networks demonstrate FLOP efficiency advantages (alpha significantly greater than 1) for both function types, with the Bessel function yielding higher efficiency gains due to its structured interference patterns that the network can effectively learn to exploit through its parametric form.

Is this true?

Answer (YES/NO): NO